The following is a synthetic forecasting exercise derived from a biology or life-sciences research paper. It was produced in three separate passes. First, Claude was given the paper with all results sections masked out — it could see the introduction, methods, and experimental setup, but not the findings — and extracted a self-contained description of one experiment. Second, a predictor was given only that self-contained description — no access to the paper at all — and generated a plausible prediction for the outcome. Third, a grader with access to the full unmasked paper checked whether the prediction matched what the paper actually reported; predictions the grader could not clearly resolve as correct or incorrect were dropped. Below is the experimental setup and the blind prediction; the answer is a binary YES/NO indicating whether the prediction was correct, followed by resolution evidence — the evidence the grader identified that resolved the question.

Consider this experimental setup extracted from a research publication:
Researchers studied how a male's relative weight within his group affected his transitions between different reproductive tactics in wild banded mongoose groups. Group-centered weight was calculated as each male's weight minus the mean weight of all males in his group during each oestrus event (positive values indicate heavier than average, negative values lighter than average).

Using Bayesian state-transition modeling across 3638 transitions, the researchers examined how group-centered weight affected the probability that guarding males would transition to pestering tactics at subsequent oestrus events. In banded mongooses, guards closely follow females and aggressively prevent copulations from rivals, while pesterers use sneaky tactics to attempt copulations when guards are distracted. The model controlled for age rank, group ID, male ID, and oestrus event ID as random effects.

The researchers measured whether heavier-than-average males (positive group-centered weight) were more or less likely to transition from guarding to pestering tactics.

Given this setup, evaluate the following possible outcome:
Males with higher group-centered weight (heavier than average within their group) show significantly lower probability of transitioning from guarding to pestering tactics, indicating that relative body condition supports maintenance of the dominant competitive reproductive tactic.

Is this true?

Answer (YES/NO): YES